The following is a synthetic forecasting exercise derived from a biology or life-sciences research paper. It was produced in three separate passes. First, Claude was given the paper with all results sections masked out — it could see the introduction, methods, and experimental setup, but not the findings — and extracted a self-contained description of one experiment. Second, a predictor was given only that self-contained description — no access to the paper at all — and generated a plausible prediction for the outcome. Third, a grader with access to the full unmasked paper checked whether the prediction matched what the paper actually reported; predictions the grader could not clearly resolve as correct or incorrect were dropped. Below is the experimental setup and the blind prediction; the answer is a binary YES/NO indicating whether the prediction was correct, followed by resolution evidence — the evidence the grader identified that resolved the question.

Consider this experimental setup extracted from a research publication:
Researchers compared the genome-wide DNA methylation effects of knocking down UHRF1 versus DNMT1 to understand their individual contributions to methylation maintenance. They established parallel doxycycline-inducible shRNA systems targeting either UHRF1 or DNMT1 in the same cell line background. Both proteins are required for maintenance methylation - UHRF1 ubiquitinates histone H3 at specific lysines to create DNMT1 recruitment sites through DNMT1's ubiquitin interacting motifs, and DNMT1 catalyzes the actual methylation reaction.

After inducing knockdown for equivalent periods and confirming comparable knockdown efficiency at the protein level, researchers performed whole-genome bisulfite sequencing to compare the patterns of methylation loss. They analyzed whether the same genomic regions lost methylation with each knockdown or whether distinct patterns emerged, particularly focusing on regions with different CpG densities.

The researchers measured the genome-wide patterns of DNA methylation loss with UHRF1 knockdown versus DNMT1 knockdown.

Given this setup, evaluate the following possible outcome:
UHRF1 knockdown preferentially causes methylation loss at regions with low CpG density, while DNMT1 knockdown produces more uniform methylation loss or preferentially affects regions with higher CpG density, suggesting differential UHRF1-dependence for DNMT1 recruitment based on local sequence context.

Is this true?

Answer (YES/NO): YES